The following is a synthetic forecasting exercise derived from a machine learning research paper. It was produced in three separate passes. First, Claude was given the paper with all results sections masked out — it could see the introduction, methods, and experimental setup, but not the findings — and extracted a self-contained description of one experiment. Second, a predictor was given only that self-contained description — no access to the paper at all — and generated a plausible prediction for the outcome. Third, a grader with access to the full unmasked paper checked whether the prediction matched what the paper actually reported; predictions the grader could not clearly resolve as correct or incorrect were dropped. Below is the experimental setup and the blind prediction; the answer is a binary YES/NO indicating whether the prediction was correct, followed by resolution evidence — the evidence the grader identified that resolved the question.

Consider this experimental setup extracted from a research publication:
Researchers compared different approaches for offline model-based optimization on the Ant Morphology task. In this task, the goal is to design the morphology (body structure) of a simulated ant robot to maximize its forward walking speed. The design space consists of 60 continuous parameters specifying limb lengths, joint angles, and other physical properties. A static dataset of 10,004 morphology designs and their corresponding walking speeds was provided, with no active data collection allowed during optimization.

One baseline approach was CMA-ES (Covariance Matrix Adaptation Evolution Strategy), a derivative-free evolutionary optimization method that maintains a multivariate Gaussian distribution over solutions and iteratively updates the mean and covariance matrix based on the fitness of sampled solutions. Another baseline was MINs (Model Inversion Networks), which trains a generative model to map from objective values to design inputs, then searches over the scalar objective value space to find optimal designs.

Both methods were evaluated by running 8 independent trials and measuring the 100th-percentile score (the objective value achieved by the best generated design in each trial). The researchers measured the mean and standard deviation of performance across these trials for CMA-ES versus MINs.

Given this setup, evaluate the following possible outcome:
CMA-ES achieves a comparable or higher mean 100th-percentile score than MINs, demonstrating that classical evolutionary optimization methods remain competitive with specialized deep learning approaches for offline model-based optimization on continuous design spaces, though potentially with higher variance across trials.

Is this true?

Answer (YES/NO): YES